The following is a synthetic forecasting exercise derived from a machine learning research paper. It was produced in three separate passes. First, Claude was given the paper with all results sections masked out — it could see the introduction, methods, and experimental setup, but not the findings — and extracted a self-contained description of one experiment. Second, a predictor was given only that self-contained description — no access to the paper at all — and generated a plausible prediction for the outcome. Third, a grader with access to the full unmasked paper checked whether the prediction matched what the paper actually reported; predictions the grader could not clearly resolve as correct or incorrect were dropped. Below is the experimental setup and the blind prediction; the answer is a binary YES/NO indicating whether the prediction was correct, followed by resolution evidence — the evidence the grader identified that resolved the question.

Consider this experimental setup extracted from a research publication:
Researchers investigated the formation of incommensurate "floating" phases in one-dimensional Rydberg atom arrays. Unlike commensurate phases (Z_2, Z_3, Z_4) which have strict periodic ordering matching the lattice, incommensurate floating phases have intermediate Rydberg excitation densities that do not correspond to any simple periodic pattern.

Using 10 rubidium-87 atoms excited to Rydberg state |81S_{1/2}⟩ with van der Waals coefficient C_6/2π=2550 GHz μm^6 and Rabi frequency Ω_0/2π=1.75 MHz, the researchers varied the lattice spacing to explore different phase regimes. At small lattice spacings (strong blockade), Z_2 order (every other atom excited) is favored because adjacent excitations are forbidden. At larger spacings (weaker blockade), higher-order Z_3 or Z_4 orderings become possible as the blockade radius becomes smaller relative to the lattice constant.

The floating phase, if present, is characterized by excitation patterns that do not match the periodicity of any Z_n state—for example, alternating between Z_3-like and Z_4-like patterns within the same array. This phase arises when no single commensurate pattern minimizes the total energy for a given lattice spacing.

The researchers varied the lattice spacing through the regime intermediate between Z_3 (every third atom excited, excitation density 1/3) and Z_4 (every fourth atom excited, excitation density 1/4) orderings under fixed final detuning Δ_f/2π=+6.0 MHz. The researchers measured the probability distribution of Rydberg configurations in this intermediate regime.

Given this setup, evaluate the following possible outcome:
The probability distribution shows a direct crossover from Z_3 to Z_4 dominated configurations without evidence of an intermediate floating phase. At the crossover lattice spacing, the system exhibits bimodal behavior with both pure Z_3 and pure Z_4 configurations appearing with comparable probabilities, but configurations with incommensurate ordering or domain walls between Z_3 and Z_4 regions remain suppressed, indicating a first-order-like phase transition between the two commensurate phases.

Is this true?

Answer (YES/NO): NO